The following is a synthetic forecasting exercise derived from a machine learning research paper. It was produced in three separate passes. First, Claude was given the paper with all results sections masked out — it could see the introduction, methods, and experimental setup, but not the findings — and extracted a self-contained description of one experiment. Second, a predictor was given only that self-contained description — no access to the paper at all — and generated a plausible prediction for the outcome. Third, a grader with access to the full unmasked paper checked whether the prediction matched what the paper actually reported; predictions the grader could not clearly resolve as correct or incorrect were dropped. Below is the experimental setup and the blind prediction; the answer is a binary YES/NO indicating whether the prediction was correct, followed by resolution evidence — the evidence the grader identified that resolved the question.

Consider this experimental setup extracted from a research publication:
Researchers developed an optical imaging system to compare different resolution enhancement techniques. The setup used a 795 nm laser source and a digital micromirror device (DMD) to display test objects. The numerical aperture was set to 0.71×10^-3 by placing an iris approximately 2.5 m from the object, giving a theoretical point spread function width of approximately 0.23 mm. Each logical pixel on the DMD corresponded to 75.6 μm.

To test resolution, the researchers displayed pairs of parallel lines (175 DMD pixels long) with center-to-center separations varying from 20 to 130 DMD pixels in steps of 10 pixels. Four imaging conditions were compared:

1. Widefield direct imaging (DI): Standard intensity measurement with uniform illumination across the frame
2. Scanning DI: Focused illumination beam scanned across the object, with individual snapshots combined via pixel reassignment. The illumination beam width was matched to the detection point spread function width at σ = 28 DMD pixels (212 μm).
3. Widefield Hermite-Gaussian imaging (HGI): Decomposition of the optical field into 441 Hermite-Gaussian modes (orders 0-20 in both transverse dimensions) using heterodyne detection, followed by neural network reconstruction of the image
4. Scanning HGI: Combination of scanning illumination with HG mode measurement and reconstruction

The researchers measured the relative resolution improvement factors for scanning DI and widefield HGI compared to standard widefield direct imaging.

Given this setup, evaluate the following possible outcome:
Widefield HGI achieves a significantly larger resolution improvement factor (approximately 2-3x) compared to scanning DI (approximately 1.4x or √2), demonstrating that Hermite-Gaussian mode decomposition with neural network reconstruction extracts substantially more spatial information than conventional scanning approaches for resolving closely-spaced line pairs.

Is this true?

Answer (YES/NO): NO